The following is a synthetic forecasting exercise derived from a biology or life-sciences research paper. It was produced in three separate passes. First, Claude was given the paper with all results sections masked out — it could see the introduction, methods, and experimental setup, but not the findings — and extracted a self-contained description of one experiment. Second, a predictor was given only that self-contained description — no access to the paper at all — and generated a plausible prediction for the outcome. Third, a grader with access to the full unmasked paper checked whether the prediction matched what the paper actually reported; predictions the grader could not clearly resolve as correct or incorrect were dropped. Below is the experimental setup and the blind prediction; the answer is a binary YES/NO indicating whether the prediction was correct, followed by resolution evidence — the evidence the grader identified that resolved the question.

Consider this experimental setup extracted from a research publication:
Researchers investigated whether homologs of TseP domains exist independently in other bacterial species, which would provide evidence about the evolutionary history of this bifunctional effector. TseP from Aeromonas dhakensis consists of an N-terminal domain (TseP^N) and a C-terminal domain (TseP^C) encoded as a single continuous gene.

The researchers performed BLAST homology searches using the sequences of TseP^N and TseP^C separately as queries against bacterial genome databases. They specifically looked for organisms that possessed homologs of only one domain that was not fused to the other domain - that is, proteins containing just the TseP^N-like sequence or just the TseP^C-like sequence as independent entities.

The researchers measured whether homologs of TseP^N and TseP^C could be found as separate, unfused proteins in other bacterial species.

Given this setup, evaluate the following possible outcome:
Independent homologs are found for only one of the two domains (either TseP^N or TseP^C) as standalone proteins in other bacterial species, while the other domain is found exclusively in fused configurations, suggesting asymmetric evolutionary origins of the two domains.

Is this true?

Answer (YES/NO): NO